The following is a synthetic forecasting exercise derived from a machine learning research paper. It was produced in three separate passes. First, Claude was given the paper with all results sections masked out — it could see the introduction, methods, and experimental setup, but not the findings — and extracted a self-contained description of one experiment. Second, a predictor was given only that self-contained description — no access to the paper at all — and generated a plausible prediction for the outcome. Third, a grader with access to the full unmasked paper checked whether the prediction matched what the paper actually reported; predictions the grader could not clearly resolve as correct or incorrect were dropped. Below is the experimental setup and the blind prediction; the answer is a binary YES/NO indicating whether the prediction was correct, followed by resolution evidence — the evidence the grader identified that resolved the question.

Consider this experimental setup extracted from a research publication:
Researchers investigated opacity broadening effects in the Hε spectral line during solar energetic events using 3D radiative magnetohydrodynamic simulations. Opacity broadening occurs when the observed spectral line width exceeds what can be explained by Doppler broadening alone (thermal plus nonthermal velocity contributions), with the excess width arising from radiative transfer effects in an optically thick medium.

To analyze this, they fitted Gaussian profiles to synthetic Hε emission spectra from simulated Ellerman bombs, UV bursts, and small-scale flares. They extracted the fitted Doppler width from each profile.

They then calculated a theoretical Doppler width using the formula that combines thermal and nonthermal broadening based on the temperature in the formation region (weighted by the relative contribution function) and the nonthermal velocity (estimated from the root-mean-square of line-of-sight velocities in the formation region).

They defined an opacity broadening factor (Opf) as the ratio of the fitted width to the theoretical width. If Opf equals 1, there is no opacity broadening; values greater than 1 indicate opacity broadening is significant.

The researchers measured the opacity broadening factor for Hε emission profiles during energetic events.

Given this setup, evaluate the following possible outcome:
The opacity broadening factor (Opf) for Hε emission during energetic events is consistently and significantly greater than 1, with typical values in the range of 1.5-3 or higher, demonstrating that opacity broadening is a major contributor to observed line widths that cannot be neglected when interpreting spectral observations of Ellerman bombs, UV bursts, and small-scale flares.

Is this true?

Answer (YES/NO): NO